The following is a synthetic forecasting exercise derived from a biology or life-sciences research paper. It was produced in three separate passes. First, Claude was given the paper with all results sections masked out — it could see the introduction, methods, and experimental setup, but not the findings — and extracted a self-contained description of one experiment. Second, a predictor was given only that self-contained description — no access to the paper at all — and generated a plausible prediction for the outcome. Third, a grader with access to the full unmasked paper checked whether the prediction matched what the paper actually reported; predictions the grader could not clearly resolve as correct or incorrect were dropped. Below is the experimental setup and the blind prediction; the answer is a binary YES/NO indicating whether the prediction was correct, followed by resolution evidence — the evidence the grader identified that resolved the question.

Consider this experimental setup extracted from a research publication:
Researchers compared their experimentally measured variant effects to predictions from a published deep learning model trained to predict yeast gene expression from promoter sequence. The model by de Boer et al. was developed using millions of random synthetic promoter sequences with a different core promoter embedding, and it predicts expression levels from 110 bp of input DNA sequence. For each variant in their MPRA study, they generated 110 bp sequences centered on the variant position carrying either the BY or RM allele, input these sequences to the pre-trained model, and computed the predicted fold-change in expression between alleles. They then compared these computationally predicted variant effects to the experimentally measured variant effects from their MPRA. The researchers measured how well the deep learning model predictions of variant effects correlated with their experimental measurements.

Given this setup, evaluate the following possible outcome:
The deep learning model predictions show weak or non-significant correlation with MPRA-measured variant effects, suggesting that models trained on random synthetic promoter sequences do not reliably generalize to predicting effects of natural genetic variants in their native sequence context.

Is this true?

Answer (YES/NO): NO